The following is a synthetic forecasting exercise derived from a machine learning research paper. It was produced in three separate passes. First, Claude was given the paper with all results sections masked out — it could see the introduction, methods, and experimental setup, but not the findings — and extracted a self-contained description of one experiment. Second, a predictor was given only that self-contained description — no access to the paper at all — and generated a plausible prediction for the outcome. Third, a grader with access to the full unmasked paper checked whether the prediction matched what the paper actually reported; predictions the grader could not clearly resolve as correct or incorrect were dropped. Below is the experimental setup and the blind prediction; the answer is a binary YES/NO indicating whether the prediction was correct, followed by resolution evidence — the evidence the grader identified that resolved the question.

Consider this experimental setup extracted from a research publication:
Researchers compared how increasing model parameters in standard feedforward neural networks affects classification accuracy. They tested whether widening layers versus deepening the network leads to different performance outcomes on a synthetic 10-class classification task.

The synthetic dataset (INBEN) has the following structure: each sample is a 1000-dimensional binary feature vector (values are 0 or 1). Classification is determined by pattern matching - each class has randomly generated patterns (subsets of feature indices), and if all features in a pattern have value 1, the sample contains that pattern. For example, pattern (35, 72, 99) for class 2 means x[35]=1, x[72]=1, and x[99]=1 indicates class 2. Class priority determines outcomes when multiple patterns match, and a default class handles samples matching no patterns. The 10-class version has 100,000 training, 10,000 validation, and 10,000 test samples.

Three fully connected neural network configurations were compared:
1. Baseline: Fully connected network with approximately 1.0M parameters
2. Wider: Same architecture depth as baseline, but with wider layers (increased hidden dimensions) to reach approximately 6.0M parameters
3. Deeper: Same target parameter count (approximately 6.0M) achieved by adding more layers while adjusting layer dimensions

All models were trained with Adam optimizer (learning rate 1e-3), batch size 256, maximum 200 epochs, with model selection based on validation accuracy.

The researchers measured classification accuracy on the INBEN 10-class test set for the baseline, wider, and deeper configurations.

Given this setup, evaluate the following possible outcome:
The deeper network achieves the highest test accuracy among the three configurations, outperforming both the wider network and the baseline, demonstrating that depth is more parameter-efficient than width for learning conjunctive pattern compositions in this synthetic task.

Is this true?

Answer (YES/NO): NO